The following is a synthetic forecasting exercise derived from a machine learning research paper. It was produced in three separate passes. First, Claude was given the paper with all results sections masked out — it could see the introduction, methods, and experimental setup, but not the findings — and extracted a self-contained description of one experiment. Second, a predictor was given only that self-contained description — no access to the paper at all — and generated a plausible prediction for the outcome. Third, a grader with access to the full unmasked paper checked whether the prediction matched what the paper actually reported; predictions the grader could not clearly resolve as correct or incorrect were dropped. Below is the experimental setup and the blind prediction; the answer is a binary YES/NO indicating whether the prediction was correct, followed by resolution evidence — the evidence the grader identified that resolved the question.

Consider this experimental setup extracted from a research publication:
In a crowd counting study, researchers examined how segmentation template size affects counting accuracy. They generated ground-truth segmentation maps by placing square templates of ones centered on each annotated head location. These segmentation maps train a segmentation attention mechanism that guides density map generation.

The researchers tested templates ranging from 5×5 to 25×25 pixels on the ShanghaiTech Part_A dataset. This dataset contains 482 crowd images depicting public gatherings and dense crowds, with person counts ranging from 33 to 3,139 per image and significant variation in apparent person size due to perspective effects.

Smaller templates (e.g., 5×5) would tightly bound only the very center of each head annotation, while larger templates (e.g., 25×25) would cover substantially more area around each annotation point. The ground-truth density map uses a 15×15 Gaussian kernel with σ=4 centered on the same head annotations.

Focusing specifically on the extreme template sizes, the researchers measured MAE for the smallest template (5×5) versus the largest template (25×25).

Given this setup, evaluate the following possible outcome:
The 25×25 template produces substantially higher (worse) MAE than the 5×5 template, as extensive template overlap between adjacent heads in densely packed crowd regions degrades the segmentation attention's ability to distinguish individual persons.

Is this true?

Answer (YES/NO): NO